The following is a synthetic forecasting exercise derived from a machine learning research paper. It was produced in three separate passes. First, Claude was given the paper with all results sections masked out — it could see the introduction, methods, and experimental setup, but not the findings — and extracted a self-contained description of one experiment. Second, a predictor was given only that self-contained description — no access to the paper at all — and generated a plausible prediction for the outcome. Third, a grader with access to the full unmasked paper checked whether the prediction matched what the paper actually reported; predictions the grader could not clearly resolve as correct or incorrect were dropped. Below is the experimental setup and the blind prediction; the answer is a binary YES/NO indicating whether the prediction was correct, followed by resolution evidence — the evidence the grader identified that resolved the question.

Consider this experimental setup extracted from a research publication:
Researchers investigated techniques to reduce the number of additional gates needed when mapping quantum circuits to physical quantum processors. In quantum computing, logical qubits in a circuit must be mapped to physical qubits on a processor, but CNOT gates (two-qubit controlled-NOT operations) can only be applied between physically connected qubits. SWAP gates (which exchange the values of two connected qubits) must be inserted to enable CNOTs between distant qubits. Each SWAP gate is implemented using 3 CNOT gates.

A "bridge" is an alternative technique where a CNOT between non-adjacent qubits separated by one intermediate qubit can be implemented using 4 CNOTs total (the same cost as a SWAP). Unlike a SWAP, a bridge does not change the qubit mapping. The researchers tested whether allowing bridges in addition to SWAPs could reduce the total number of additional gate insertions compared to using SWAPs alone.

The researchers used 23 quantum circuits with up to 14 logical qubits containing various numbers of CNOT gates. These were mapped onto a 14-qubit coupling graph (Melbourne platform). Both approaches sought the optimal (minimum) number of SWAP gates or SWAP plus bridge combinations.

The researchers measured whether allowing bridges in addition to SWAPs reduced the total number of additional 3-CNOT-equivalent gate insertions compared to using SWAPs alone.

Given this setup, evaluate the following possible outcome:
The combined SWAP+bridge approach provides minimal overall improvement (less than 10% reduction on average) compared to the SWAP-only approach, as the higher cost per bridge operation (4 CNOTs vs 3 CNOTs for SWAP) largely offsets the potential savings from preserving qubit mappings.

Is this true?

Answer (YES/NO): NO